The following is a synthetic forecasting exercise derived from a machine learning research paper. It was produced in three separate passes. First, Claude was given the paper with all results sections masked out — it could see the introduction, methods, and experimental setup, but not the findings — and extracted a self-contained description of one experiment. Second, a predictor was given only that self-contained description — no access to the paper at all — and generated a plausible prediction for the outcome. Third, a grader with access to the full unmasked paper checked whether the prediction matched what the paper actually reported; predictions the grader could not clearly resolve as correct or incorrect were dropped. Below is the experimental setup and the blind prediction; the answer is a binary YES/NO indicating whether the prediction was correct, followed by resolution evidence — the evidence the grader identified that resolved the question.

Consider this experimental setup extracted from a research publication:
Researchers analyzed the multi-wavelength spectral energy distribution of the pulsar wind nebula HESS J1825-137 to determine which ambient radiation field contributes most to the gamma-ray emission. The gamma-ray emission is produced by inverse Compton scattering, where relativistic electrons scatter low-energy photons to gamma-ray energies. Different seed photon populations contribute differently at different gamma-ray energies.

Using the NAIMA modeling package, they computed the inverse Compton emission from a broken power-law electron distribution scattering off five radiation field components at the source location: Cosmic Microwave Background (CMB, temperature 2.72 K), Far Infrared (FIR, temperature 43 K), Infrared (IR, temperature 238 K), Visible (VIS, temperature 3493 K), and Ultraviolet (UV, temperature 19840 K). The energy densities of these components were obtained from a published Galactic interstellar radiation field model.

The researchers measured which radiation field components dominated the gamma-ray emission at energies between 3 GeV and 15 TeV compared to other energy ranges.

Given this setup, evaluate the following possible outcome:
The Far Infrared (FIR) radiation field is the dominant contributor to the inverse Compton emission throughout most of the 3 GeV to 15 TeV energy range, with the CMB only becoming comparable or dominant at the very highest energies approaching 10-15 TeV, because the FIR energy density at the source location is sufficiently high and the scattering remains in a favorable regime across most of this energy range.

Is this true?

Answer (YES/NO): YES